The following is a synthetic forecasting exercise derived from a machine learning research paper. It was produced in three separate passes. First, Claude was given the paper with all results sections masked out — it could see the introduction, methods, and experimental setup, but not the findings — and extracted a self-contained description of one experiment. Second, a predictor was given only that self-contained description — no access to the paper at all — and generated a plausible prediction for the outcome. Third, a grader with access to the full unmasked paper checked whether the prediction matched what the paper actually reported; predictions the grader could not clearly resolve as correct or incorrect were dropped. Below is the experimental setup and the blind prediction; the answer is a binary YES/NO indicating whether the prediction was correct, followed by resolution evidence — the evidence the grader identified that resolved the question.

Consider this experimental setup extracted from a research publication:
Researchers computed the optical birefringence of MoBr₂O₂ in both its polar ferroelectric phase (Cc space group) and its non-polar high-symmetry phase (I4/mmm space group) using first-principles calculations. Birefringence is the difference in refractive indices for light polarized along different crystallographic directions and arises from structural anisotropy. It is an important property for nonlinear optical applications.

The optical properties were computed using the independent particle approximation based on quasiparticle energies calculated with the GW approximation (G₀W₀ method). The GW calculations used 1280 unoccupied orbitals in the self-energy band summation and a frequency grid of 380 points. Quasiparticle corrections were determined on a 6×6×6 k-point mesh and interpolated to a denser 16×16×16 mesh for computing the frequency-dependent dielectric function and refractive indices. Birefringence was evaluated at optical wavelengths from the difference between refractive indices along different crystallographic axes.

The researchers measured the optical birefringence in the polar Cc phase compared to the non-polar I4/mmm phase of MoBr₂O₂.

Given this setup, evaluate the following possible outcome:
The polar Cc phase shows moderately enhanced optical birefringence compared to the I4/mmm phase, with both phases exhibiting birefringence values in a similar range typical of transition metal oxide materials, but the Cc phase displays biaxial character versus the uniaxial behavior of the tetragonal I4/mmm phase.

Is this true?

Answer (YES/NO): NO